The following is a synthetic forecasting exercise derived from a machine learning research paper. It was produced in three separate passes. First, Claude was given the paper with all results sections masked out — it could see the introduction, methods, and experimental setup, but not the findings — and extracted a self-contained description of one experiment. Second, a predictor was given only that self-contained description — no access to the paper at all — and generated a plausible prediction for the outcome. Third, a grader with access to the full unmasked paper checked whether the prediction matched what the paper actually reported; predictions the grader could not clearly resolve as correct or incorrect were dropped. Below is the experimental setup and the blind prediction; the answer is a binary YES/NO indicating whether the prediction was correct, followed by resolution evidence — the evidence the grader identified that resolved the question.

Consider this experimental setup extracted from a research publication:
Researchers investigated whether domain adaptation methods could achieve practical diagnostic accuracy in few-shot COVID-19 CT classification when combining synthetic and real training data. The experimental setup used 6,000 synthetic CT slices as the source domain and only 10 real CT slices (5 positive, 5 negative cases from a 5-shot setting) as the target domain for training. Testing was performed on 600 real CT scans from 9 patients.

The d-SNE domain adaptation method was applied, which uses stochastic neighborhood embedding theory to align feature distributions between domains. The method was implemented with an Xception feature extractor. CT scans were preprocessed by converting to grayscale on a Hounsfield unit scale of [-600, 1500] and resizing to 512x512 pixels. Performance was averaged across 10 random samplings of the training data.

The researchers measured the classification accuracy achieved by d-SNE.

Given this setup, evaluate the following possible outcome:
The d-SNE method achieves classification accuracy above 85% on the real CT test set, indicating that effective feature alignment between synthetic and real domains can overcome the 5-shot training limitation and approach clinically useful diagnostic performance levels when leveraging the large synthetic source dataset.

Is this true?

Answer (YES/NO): NO